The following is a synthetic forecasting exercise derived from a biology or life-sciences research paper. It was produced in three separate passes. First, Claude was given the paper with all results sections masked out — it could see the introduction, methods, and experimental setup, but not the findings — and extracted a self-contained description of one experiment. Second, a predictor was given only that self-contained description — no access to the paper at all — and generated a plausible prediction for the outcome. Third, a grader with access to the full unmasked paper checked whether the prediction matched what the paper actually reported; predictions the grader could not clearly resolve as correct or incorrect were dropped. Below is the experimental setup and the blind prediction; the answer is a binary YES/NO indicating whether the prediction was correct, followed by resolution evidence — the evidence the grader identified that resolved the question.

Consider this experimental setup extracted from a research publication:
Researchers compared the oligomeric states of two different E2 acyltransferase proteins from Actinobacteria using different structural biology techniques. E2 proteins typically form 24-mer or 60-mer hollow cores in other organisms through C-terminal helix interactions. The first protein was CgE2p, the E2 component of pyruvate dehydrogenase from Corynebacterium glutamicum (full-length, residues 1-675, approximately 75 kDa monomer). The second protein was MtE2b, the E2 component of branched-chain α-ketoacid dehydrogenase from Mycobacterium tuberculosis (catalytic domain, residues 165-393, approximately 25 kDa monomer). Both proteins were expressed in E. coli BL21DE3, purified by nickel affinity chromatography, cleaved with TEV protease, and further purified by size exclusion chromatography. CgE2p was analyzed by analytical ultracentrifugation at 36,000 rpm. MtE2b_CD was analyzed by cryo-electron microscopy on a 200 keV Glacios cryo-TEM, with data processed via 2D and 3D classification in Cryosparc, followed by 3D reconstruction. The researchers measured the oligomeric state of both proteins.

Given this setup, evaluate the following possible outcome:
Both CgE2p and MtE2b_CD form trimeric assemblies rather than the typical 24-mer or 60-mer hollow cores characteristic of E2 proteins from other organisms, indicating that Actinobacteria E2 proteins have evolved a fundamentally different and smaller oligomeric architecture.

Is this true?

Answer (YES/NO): NO